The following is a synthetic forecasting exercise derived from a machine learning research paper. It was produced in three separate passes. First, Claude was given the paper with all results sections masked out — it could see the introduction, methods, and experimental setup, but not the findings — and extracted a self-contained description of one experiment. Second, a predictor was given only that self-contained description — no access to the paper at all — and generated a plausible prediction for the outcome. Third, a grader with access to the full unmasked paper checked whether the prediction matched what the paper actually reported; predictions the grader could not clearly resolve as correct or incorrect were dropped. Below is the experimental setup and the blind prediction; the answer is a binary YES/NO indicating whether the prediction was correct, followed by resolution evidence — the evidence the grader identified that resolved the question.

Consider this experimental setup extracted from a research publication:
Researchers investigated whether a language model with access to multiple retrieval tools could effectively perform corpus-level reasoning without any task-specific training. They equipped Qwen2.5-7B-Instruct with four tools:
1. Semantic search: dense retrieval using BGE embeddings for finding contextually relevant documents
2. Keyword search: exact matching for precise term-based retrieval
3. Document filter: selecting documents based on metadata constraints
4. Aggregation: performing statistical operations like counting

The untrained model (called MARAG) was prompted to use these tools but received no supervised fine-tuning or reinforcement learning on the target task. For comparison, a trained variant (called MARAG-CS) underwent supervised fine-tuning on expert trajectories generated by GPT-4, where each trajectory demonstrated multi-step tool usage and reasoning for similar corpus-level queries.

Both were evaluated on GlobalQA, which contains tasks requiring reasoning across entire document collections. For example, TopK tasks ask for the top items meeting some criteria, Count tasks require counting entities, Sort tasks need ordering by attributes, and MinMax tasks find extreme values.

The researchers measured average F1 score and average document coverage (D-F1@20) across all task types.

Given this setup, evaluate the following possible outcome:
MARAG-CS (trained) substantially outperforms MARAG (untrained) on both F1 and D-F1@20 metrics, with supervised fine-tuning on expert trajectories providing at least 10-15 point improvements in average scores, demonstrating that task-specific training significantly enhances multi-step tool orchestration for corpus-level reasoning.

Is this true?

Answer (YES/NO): YES